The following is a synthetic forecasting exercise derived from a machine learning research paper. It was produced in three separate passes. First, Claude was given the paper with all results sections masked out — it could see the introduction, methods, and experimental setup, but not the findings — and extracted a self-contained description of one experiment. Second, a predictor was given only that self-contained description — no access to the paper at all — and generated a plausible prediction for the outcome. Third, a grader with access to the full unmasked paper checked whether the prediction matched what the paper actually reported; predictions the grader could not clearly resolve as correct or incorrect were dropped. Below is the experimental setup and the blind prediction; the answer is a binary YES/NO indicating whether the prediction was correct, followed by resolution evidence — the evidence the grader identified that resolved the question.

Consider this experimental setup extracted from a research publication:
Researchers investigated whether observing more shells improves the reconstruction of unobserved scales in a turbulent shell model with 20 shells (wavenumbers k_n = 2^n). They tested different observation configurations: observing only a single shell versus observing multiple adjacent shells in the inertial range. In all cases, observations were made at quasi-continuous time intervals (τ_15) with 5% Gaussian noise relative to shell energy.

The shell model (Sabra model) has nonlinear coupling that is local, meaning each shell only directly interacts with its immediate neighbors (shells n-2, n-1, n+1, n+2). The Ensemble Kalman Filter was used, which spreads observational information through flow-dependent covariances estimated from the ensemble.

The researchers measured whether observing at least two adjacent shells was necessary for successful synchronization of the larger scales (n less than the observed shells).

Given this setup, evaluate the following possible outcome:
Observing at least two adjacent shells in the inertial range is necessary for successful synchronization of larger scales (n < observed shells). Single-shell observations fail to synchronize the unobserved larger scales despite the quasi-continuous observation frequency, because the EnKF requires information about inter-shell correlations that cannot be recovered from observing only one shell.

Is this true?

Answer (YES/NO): YES